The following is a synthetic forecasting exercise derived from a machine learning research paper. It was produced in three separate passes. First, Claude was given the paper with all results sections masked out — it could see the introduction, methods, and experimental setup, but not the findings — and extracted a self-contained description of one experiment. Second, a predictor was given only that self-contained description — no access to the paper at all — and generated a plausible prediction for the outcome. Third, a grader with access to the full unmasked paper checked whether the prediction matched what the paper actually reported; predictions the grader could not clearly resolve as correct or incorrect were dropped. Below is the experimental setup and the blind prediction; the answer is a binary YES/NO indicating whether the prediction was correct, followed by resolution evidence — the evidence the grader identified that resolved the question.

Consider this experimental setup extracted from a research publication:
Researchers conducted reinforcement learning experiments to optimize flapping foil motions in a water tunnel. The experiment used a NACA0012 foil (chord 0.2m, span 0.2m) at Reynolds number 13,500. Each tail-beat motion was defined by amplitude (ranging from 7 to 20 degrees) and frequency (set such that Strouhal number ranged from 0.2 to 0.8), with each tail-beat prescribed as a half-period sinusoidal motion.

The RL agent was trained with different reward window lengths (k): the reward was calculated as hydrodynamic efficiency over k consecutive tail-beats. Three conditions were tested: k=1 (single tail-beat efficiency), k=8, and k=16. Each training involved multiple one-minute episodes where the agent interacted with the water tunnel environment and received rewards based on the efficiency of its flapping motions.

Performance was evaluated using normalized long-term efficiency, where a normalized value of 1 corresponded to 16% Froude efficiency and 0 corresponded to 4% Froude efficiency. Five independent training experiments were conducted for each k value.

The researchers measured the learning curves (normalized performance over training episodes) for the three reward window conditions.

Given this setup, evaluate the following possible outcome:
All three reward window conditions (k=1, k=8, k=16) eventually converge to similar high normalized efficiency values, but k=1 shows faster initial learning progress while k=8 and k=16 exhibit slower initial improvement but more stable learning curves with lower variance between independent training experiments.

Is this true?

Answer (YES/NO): NO